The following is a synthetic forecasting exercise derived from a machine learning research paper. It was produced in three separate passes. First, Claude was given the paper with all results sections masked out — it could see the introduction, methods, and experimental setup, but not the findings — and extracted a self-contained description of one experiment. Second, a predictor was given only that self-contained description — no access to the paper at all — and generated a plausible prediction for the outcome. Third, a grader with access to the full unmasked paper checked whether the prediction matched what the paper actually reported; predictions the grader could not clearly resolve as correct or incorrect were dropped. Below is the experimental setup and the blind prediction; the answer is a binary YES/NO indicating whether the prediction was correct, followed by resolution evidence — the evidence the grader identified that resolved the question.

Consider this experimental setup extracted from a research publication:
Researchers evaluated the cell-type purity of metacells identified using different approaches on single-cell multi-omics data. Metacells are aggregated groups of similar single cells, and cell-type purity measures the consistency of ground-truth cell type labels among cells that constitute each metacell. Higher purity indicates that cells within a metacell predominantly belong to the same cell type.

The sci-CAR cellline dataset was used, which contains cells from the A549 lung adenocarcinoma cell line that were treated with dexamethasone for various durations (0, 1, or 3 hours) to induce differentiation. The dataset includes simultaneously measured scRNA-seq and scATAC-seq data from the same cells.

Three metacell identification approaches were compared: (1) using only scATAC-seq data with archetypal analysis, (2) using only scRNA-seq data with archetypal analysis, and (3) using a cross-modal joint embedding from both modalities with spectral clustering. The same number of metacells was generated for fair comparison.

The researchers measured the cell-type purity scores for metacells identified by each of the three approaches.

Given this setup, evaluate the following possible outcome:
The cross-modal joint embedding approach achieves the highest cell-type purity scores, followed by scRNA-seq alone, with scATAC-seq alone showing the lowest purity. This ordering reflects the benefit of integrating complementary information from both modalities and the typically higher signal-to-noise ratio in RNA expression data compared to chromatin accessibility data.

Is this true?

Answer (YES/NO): YES